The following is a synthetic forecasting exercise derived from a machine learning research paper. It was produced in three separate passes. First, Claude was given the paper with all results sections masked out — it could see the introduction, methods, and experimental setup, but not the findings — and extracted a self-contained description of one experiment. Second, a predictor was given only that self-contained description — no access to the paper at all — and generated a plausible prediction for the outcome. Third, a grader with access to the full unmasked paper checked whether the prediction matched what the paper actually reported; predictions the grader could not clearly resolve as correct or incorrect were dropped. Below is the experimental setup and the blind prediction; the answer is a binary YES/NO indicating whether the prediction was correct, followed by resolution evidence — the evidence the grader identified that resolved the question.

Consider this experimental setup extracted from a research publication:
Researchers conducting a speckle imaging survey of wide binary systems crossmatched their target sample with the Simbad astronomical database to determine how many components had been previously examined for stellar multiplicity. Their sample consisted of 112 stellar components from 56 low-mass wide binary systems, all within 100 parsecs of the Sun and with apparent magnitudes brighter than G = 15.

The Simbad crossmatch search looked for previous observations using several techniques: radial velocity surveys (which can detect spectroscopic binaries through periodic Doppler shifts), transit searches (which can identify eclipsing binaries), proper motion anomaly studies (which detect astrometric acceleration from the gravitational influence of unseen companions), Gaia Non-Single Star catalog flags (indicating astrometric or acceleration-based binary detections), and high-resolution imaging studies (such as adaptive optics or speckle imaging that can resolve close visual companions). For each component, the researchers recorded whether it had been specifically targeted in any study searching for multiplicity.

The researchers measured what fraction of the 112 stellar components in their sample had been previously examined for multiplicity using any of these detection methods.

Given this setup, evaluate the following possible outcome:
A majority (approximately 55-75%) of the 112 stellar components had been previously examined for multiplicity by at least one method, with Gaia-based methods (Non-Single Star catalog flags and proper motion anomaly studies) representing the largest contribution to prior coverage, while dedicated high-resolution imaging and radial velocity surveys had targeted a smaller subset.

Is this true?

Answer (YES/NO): NO